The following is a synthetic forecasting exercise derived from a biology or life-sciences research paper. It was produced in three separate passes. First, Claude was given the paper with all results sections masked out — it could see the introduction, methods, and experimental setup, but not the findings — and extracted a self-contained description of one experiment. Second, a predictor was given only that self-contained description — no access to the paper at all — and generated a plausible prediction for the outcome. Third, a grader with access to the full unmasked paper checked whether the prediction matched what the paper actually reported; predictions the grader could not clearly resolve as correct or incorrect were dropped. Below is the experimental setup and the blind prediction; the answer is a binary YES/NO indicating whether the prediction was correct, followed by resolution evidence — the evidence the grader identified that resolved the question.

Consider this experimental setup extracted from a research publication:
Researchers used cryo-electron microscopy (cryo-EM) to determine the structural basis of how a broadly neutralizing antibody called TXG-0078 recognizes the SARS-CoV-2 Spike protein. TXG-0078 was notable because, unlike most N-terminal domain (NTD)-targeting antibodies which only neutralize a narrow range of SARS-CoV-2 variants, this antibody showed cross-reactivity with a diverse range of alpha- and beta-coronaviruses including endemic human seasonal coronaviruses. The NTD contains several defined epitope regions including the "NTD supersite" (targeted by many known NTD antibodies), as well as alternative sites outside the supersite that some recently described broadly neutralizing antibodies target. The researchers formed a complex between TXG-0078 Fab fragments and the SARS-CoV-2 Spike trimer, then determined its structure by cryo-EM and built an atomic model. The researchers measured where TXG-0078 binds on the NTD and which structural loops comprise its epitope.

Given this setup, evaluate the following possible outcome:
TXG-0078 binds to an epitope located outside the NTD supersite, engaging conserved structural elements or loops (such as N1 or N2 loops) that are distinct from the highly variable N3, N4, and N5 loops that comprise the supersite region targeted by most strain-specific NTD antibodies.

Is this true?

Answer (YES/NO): NO